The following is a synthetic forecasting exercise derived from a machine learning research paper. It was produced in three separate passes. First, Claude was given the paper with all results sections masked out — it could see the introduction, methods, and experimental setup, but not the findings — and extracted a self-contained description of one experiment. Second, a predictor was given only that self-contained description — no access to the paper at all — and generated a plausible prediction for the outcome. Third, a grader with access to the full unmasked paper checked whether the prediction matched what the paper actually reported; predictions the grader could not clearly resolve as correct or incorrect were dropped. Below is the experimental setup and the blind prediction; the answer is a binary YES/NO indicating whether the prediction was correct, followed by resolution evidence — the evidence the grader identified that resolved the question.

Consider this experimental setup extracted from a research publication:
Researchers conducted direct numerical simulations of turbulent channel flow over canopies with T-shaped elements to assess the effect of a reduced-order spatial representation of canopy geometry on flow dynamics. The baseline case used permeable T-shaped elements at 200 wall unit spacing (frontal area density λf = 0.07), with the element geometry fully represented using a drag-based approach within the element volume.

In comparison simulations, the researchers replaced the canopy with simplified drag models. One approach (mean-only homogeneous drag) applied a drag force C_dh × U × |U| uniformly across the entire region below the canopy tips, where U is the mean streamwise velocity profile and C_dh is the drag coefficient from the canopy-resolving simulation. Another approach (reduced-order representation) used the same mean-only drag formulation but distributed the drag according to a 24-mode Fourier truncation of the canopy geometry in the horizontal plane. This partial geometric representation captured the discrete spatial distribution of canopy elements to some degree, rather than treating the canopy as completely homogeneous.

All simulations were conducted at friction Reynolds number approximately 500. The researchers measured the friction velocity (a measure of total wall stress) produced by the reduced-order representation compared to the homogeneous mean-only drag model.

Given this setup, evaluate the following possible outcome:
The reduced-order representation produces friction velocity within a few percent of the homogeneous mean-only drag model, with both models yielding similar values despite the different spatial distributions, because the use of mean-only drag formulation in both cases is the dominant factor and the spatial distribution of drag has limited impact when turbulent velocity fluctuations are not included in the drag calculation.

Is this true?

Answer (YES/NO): YES